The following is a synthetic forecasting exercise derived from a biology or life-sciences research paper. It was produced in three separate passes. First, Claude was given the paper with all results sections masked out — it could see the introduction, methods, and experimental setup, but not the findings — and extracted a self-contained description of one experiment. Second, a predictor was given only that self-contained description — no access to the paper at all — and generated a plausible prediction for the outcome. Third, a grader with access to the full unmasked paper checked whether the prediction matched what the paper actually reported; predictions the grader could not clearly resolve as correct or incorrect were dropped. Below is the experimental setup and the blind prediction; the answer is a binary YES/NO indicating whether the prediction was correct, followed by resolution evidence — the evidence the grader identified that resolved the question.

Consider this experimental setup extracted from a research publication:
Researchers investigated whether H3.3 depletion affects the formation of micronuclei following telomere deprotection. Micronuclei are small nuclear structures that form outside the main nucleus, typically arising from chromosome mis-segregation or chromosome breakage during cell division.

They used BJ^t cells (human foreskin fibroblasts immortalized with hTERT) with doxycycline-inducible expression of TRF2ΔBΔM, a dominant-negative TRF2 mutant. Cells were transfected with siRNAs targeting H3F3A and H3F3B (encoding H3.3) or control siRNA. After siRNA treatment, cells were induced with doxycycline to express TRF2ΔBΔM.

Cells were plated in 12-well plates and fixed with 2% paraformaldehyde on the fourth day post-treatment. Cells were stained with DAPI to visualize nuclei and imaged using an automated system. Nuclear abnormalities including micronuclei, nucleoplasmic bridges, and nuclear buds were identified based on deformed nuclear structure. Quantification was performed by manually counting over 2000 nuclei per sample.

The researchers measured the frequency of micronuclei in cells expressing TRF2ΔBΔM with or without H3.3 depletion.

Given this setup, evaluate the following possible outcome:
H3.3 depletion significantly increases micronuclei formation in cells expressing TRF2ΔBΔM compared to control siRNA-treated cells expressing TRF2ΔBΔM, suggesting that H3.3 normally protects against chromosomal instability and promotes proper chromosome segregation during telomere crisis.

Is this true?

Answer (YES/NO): NO